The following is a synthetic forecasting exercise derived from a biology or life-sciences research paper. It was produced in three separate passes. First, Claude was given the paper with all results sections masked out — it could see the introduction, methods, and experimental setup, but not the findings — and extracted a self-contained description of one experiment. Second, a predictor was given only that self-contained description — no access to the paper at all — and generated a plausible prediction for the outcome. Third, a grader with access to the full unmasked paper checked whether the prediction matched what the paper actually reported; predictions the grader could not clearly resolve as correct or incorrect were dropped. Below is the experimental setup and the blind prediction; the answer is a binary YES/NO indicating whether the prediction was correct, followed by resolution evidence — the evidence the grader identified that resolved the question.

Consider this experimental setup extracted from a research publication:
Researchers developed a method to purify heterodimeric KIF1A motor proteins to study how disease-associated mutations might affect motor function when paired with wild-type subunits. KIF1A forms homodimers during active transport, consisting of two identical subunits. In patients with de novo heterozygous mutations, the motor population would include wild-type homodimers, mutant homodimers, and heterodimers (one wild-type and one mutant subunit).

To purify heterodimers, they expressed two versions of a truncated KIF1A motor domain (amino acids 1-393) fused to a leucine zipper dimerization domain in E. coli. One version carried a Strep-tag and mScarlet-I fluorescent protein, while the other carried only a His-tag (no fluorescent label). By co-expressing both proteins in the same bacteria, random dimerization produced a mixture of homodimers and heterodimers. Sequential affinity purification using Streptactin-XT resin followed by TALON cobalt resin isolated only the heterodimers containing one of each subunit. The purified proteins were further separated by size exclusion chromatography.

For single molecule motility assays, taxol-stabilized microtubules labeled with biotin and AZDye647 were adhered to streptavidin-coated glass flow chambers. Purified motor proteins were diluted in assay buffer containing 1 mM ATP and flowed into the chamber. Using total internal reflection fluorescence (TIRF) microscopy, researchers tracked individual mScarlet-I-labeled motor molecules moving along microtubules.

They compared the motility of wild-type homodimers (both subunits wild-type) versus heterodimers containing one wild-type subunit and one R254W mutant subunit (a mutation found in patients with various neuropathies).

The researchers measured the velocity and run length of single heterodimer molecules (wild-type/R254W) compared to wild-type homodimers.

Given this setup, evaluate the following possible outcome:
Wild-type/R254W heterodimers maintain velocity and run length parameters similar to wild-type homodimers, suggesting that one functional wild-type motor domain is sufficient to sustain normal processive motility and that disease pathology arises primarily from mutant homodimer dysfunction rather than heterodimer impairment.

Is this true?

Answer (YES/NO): NO